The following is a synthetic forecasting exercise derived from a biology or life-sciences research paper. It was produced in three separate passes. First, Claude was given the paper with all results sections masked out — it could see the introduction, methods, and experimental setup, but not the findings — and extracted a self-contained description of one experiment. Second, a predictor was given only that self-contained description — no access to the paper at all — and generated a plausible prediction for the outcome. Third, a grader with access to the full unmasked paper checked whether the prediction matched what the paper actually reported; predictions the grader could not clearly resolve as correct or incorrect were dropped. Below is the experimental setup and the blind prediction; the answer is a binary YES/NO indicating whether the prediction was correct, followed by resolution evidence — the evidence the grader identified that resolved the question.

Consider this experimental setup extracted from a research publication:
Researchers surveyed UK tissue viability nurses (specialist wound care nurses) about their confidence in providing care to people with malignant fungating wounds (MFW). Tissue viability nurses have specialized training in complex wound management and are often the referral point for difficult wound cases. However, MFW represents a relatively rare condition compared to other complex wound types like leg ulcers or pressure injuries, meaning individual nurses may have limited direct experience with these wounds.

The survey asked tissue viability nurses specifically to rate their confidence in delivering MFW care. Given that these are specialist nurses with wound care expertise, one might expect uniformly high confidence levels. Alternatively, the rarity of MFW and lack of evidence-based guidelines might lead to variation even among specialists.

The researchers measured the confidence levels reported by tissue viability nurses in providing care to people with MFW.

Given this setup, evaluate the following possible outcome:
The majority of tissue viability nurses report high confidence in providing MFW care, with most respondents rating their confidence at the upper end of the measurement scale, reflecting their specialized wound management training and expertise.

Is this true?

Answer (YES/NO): YES